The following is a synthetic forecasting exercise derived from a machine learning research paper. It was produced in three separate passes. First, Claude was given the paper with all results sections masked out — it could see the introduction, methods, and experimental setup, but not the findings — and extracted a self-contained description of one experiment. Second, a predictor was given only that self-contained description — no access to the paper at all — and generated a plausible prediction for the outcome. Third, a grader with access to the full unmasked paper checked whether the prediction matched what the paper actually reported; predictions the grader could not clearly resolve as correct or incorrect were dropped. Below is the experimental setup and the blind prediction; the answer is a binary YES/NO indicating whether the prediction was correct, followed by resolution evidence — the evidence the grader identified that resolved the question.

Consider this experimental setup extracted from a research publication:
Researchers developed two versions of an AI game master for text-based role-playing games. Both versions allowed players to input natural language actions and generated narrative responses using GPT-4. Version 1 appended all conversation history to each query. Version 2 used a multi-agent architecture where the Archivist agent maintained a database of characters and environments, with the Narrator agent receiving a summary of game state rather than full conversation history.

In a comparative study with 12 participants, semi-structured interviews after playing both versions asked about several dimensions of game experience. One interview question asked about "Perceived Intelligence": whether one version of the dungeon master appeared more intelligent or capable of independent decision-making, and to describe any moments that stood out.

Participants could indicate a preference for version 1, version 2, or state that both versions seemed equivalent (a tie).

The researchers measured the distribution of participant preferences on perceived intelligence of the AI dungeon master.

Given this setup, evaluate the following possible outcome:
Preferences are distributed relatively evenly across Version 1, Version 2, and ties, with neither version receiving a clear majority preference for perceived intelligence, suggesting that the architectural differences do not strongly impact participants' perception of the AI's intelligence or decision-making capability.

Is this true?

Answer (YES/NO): NO